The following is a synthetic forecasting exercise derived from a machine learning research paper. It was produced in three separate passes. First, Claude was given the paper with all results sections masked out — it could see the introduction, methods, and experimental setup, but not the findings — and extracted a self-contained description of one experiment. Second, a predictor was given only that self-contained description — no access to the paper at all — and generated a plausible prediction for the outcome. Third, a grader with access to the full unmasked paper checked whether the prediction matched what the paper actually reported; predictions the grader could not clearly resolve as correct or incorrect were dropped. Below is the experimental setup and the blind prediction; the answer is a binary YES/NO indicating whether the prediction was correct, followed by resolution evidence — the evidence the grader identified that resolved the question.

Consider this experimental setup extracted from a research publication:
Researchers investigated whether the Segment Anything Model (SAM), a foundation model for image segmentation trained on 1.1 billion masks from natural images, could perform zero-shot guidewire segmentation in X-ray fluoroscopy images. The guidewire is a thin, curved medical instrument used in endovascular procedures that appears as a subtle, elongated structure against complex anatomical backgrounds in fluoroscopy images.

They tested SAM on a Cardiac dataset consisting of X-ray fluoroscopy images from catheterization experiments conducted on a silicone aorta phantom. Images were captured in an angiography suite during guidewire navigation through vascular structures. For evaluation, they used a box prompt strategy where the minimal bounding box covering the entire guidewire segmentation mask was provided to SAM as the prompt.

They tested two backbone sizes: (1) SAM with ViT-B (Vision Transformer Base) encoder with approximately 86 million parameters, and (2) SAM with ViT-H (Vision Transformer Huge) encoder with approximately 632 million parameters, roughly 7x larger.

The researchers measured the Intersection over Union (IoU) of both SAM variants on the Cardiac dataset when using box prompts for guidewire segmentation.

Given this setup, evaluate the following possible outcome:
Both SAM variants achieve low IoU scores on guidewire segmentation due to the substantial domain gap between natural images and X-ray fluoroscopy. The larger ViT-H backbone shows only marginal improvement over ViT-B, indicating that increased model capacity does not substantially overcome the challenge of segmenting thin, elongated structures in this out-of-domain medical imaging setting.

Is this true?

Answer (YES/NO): NO